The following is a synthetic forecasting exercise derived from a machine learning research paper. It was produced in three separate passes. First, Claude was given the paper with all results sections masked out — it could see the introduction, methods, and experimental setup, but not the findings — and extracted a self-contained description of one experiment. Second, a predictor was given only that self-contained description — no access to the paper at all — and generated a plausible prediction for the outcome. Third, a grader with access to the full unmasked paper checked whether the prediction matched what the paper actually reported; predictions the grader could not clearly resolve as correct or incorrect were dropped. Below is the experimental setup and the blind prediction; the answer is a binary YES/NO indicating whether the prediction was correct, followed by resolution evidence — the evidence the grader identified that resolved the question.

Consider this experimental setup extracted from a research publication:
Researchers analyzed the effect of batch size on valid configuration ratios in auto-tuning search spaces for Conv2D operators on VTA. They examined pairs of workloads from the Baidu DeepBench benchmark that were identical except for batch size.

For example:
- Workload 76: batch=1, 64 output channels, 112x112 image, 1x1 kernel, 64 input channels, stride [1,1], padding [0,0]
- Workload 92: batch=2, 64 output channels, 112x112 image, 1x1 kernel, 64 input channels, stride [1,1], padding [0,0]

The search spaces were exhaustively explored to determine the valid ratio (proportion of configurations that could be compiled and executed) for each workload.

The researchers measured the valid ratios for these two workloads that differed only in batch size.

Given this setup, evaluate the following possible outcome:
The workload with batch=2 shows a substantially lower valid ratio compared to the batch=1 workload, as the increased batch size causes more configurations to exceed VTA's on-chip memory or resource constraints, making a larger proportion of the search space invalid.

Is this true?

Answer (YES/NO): NO